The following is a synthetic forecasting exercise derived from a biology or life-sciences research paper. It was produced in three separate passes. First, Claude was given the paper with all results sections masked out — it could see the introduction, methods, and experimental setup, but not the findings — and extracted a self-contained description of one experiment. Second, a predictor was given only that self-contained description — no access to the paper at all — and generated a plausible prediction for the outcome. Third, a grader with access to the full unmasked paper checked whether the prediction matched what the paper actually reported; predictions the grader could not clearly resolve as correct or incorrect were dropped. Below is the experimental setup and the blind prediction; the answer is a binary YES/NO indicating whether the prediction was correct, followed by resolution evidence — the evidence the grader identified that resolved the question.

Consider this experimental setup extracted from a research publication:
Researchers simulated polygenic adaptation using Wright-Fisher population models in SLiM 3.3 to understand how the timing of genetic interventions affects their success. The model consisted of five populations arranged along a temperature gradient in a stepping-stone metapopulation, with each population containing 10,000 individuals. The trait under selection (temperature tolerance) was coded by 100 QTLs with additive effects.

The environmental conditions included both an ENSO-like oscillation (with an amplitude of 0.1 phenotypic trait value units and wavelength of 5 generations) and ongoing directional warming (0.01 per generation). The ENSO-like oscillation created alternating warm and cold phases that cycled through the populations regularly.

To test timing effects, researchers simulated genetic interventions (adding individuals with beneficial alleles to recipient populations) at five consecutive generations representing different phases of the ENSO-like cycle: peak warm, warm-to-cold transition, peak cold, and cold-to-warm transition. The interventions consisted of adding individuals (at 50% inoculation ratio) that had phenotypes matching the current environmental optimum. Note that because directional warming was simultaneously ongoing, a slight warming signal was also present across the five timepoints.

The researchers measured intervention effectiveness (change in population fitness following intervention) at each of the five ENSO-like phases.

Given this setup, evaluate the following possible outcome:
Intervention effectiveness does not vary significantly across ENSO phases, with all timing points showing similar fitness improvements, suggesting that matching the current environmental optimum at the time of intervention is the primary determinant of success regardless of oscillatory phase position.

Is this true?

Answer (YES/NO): NO